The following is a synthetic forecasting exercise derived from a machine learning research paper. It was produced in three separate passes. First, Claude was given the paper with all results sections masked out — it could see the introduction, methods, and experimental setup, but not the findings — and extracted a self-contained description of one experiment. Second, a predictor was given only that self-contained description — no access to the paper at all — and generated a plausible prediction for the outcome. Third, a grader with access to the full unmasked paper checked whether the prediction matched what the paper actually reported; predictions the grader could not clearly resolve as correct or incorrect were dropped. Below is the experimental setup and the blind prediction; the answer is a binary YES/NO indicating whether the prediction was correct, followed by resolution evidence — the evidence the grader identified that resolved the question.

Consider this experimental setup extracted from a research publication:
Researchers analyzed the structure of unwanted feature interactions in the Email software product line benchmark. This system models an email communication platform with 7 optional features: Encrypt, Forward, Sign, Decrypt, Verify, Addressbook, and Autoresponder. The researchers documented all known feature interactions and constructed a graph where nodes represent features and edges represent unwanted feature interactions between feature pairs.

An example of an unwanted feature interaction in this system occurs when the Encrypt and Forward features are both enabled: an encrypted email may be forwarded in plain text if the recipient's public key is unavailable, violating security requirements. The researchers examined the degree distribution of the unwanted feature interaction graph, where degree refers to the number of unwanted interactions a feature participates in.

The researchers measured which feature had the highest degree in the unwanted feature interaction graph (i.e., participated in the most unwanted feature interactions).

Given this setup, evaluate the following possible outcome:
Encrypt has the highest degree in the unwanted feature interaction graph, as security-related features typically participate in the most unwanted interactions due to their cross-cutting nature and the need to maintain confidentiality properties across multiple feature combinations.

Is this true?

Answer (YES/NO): YES